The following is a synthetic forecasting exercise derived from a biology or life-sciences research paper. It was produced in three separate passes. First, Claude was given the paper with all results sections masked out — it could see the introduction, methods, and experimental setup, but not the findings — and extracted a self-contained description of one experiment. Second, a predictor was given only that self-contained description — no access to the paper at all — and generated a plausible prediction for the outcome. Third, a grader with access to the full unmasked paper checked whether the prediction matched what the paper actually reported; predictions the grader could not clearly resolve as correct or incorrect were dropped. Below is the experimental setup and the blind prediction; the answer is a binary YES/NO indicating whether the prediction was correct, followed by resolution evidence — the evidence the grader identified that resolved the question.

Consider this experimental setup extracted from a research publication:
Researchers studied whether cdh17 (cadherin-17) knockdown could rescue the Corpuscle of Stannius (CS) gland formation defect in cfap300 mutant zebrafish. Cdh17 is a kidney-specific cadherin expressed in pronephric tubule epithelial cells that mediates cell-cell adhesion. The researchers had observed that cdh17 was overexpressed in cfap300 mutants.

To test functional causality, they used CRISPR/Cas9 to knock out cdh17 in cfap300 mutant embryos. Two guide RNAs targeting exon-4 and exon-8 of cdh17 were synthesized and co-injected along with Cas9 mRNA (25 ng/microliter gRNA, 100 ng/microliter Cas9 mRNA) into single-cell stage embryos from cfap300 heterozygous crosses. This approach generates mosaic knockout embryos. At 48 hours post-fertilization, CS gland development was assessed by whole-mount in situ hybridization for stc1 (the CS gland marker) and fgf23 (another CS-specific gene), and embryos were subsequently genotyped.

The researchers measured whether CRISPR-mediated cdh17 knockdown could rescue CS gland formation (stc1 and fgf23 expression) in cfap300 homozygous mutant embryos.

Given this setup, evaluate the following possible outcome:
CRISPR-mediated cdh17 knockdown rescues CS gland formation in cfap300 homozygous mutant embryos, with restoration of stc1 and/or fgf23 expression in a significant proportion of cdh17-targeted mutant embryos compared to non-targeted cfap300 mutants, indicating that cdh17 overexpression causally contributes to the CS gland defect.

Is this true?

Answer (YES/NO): YES